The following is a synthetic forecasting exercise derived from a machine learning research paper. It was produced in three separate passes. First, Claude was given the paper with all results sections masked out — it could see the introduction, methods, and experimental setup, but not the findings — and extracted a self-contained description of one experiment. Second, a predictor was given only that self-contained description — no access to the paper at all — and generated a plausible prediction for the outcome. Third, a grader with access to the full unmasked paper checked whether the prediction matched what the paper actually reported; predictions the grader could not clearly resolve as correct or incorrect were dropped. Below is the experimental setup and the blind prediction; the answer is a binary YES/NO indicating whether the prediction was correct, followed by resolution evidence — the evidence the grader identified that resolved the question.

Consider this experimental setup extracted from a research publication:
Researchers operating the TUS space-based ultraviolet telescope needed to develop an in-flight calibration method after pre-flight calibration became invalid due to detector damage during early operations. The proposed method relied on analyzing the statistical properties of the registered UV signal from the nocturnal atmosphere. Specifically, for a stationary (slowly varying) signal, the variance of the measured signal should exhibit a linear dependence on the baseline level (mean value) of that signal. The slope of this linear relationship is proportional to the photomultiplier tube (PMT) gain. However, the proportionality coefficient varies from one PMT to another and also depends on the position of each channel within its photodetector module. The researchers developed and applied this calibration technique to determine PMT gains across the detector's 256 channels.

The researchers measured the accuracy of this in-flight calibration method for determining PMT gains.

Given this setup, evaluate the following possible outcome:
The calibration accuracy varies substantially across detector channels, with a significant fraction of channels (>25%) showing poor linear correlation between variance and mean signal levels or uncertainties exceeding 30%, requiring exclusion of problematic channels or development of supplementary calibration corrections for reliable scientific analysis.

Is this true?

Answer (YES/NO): NO